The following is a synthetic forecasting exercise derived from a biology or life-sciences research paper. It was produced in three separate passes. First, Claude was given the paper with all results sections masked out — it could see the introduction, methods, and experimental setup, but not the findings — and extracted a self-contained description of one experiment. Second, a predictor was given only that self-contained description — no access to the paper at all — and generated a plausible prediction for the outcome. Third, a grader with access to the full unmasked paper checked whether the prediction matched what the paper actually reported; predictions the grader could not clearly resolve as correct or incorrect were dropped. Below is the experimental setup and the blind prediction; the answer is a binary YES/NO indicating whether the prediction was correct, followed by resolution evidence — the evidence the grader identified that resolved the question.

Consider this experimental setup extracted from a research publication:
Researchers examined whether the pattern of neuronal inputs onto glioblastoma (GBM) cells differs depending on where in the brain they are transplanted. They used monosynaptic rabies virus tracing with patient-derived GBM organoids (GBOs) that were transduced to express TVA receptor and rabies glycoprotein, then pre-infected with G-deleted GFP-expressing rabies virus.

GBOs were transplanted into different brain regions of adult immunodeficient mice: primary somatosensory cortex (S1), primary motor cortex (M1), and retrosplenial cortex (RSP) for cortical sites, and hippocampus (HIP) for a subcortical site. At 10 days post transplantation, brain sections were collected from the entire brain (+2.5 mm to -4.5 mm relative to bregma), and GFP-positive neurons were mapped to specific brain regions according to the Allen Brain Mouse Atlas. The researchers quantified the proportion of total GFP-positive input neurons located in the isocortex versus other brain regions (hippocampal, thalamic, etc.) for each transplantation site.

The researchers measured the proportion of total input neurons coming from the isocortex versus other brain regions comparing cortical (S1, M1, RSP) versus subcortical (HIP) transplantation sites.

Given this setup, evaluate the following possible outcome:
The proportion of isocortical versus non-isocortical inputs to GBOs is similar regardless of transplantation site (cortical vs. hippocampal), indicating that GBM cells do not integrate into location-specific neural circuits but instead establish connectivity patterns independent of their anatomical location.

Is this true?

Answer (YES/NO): NO